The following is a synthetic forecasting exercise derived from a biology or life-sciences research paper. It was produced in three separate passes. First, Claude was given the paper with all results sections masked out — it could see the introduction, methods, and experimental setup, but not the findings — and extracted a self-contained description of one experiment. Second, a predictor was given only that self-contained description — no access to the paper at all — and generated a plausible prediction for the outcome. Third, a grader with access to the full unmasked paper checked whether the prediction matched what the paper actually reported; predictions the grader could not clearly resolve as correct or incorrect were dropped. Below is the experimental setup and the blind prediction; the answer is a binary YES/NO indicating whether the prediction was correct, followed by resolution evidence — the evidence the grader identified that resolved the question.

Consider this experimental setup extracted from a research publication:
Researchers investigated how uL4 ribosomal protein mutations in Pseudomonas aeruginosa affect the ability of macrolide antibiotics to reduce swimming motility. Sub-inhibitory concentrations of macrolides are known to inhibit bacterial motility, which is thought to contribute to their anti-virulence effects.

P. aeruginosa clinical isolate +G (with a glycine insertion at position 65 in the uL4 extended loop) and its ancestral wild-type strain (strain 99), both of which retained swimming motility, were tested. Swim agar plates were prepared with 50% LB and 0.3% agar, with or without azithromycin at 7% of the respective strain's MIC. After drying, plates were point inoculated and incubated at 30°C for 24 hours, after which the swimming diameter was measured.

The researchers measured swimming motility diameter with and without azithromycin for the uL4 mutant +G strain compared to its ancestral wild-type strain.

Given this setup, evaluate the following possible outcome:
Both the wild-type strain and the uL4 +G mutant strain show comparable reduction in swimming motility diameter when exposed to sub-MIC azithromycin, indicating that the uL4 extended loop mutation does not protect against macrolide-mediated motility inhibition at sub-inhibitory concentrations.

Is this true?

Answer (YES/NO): NO